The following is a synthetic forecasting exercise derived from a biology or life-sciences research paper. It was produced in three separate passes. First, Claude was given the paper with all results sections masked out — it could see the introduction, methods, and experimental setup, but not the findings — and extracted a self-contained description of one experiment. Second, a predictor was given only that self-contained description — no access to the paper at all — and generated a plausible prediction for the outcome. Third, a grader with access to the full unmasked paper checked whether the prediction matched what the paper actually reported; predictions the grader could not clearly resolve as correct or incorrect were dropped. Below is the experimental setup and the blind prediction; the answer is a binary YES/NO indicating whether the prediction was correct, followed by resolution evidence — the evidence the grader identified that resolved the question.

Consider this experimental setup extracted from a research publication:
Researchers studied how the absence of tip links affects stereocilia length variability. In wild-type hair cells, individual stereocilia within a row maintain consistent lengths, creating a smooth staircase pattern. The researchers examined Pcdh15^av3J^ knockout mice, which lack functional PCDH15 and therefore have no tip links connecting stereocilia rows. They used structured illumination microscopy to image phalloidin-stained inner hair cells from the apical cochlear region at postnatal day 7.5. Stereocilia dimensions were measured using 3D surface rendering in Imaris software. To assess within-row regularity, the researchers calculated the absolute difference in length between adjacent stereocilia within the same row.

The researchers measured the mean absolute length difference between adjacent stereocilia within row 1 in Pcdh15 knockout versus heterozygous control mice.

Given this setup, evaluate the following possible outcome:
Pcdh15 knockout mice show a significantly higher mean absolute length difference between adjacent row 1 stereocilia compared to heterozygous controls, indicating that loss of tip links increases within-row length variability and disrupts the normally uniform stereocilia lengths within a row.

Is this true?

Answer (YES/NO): YES